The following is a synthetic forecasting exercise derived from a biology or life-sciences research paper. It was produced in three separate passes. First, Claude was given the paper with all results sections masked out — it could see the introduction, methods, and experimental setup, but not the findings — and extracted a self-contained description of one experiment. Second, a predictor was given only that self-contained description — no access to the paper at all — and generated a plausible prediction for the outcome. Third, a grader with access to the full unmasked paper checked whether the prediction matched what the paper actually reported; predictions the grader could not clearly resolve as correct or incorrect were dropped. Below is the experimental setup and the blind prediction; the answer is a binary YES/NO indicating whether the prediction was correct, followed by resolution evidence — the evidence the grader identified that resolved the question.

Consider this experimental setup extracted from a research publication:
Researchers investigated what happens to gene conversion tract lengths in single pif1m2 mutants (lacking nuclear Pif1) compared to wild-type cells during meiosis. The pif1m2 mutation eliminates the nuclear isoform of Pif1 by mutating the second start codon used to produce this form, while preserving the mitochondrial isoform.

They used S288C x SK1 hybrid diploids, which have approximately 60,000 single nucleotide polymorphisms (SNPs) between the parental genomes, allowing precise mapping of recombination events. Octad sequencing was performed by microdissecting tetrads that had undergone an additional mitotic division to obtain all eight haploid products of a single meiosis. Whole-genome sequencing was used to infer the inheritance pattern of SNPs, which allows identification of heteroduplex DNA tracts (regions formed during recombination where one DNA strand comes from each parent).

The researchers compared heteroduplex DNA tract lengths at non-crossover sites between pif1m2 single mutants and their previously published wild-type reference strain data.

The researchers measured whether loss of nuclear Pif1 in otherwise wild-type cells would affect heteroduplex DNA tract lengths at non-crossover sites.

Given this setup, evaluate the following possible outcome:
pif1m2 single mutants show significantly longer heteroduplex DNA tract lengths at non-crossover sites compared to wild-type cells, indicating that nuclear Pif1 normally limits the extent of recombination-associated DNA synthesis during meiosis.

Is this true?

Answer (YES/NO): NO